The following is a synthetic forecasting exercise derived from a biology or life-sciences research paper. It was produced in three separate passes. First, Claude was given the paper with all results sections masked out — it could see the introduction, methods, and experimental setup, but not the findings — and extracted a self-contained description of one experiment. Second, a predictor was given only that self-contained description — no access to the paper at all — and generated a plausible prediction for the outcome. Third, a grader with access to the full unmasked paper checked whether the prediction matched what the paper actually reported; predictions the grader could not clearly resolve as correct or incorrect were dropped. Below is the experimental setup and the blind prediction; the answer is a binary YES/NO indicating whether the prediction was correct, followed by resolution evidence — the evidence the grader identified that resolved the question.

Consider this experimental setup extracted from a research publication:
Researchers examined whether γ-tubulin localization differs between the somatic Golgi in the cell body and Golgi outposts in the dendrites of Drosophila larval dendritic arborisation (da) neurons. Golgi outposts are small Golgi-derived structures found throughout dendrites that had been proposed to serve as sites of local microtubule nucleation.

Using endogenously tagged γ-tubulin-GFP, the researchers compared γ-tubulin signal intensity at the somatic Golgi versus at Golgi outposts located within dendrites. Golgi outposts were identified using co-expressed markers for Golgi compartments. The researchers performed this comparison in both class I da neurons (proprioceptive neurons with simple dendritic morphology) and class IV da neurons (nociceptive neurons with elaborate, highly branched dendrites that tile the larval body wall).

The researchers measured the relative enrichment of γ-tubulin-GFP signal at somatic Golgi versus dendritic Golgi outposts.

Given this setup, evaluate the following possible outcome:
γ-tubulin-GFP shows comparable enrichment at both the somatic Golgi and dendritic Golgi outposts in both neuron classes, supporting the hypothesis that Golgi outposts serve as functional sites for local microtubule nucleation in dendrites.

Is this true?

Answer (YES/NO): NO